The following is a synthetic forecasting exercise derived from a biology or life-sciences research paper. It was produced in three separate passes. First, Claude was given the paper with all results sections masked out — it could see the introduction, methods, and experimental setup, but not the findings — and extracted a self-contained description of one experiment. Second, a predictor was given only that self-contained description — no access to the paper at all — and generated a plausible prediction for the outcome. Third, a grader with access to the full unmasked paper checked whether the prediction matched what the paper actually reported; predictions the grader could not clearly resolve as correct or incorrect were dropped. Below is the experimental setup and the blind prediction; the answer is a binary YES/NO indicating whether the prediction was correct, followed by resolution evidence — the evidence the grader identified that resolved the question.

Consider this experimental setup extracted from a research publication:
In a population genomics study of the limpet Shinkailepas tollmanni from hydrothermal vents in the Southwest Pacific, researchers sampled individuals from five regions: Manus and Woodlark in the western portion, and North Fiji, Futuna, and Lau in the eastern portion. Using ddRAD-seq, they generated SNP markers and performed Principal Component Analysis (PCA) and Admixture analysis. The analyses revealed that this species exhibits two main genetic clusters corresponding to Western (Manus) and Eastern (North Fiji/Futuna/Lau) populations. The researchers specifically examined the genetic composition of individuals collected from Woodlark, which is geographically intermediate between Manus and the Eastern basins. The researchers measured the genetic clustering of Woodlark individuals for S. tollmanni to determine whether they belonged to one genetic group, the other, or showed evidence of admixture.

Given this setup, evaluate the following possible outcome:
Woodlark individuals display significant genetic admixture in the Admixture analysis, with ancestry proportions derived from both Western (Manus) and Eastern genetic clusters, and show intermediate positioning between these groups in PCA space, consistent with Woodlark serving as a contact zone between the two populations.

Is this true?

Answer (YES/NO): NO